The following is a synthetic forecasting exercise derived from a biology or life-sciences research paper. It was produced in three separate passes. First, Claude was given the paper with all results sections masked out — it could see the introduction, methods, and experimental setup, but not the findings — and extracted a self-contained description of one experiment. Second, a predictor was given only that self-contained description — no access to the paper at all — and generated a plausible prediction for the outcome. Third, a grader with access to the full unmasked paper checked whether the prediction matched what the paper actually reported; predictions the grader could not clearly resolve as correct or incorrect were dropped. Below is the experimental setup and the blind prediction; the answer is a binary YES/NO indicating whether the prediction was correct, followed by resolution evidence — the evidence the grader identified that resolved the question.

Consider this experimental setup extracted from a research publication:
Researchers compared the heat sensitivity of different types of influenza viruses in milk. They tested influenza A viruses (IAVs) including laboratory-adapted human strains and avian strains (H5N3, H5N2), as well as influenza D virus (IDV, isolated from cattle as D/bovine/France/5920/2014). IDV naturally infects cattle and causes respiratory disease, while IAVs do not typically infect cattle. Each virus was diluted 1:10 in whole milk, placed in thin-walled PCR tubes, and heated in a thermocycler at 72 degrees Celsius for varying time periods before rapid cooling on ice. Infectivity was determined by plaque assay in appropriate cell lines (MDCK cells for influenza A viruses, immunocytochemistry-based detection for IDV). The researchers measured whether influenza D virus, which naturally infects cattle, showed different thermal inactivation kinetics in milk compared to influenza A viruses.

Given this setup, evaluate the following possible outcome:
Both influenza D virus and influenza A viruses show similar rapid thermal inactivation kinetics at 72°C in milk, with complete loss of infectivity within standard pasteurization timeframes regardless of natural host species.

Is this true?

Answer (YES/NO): YES